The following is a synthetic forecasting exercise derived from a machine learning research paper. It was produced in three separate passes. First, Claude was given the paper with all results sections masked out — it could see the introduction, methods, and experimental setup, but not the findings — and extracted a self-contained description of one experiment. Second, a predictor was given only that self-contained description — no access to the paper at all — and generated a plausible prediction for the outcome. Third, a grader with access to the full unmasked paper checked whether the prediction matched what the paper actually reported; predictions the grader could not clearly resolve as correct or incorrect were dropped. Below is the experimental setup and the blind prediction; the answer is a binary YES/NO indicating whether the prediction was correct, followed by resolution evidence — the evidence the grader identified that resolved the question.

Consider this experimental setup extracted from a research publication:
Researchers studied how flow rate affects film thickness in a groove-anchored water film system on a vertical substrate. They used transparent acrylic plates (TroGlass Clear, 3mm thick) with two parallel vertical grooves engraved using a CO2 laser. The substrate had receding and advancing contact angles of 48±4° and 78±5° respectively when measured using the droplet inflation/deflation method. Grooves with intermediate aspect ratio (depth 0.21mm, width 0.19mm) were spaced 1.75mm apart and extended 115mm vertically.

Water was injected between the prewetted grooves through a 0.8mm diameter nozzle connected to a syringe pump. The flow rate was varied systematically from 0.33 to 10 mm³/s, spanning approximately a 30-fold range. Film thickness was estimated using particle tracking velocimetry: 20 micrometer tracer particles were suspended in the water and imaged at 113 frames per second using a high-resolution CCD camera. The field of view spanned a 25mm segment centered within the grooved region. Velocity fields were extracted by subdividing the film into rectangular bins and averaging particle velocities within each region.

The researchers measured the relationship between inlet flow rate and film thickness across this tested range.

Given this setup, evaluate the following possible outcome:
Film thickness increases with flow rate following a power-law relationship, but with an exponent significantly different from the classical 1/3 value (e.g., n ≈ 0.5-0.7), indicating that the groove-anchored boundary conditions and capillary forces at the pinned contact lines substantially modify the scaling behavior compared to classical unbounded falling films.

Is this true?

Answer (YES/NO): NO